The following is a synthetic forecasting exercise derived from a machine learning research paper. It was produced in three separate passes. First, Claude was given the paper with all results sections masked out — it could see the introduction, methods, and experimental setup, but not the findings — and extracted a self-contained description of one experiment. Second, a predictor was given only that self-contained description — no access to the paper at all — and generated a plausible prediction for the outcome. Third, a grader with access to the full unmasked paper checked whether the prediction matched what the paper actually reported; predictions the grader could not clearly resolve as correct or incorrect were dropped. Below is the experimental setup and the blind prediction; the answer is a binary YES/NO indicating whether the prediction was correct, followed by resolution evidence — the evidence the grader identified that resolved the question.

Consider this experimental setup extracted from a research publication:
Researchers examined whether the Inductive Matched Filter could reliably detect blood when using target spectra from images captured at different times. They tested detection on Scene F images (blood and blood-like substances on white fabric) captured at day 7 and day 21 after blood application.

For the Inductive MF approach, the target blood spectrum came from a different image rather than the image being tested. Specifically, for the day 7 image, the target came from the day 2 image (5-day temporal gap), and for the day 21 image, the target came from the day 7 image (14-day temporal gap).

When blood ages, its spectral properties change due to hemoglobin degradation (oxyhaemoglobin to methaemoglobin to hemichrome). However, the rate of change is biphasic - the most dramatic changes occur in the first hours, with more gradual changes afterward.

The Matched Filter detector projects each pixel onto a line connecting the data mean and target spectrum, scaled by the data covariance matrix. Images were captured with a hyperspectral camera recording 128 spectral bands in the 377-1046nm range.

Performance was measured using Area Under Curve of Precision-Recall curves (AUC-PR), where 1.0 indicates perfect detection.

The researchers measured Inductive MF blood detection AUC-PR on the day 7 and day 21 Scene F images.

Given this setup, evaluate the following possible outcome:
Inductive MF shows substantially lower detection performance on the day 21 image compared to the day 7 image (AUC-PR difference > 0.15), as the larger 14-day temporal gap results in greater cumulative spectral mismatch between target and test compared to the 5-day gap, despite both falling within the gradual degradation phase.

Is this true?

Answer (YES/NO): NO